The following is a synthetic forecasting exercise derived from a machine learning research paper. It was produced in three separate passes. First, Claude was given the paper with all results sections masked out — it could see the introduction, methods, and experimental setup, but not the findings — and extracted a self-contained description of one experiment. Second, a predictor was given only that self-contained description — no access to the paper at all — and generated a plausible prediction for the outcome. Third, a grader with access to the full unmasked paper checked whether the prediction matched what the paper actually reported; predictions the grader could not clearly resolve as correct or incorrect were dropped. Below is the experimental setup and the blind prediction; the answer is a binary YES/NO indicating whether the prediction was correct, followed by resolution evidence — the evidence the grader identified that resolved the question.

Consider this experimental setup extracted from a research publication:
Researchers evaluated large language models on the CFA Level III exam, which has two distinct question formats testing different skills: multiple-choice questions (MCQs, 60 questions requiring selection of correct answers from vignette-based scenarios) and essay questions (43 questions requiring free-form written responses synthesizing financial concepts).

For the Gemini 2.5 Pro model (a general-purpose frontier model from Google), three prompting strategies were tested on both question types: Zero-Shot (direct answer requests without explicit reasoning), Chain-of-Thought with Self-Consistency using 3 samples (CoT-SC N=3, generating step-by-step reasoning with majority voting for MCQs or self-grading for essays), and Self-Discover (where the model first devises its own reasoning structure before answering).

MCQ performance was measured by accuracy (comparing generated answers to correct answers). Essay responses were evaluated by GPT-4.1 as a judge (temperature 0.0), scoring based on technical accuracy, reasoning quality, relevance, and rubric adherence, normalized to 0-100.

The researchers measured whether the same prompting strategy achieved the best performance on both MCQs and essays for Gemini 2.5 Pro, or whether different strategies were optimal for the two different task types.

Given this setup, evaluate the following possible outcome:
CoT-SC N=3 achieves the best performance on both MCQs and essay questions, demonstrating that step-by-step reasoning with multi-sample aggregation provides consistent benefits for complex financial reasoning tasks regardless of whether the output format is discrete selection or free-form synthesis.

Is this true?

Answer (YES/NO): NO